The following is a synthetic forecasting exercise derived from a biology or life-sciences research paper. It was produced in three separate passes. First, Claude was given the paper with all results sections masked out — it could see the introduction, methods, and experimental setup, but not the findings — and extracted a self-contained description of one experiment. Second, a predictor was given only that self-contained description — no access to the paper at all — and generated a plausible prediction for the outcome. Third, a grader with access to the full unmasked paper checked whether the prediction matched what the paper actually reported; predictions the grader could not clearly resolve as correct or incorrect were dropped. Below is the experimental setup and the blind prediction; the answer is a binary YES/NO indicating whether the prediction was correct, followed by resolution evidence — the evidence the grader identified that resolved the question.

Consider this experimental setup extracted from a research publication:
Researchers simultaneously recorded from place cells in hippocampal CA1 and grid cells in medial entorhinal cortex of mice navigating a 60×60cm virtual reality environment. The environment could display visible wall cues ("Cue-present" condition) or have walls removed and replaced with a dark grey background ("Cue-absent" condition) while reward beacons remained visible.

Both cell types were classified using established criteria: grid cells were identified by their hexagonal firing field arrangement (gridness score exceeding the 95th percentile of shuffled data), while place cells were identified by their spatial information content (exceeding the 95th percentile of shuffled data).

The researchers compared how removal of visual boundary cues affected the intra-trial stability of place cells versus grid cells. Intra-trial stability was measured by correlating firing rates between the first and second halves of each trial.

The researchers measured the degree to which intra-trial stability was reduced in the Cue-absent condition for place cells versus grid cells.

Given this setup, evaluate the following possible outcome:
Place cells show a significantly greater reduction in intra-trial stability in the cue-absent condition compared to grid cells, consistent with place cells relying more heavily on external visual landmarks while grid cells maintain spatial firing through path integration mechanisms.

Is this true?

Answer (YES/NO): NO